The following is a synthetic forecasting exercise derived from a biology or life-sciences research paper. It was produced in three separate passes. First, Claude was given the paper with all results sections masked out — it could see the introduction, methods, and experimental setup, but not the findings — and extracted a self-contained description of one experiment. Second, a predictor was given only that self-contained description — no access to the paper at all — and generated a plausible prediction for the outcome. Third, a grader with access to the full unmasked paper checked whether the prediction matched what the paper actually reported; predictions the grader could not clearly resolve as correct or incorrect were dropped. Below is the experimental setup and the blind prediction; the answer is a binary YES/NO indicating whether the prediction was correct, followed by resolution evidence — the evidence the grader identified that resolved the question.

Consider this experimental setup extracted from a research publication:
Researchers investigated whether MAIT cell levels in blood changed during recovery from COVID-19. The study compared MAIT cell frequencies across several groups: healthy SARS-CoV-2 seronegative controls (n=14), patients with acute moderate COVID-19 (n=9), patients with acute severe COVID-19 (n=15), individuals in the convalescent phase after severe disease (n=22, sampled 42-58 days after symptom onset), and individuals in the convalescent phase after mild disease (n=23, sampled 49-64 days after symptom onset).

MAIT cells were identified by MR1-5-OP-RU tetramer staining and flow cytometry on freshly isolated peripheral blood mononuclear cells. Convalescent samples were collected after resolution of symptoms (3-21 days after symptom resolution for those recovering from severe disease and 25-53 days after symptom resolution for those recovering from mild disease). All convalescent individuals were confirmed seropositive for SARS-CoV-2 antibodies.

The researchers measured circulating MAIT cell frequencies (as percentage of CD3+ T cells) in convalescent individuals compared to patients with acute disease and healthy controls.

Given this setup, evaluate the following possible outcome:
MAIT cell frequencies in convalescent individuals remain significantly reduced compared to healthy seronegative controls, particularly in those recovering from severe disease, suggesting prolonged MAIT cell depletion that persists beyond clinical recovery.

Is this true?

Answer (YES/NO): NO